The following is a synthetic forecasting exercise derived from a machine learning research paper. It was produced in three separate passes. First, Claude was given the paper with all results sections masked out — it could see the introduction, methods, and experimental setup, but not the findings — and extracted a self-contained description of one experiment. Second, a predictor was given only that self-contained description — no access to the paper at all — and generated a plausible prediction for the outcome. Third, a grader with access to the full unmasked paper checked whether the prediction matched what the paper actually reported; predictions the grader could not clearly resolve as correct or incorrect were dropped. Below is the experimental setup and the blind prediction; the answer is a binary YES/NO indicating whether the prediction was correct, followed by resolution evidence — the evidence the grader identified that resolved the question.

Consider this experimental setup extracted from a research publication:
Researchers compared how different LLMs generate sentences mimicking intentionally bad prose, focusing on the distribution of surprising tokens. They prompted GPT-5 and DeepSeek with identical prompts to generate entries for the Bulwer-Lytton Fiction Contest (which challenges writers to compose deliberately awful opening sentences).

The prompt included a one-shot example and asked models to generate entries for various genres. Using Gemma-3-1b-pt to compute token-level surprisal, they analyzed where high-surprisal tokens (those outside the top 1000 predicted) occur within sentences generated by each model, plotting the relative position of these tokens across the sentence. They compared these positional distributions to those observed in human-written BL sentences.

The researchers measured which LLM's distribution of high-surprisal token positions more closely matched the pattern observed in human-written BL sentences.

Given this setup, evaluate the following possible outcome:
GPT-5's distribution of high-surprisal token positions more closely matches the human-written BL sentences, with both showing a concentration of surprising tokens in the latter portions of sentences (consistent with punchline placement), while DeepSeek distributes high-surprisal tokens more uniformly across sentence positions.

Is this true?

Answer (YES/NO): NO